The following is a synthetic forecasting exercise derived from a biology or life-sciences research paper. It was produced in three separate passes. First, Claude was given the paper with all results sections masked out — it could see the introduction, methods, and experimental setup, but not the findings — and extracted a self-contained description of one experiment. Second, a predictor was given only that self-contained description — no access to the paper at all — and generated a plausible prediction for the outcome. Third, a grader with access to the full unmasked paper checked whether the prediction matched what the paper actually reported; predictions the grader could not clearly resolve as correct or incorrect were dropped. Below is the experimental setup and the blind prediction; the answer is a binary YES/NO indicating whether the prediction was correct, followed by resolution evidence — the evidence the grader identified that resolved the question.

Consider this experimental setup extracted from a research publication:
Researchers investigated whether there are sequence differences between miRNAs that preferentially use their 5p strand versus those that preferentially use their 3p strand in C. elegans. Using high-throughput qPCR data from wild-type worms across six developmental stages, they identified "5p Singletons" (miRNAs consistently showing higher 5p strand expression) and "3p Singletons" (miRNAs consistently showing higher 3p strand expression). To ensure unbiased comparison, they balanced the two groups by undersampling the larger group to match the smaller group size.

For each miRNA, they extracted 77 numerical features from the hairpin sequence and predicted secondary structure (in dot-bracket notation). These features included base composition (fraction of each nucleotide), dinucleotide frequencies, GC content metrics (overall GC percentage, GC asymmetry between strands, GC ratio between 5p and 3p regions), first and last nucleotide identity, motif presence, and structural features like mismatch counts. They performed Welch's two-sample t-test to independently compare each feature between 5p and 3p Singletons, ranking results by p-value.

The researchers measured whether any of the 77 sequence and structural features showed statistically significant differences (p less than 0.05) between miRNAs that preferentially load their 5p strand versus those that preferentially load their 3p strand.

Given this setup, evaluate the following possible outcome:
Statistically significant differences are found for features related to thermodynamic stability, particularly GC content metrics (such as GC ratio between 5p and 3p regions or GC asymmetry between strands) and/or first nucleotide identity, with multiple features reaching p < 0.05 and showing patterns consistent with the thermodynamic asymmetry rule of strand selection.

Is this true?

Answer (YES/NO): NO